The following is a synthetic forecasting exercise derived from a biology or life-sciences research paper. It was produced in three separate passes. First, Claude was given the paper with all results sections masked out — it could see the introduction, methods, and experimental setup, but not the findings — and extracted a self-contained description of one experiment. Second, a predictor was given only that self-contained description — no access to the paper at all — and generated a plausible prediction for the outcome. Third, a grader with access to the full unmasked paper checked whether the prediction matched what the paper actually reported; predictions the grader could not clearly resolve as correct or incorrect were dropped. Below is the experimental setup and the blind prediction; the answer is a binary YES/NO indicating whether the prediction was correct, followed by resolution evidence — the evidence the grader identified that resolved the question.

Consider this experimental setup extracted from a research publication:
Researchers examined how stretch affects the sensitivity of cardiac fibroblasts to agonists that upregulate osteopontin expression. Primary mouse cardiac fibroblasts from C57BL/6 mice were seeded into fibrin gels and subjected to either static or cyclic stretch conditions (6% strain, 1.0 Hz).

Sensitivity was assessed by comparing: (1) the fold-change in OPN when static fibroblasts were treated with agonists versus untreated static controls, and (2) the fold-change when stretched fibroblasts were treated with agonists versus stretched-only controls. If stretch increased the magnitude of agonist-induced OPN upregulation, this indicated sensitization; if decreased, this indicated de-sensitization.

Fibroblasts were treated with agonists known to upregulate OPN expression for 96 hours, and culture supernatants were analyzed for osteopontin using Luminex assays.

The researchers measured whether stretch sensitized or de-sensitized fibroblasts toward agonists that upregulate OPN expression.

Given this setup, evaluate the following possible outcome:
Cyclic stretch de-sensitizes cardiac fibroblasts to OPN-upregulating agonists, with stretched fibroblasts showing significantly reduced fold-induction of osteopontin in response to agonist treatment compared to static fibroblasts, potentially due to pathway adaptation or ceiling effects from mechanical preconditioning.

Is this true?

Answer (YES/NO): YES